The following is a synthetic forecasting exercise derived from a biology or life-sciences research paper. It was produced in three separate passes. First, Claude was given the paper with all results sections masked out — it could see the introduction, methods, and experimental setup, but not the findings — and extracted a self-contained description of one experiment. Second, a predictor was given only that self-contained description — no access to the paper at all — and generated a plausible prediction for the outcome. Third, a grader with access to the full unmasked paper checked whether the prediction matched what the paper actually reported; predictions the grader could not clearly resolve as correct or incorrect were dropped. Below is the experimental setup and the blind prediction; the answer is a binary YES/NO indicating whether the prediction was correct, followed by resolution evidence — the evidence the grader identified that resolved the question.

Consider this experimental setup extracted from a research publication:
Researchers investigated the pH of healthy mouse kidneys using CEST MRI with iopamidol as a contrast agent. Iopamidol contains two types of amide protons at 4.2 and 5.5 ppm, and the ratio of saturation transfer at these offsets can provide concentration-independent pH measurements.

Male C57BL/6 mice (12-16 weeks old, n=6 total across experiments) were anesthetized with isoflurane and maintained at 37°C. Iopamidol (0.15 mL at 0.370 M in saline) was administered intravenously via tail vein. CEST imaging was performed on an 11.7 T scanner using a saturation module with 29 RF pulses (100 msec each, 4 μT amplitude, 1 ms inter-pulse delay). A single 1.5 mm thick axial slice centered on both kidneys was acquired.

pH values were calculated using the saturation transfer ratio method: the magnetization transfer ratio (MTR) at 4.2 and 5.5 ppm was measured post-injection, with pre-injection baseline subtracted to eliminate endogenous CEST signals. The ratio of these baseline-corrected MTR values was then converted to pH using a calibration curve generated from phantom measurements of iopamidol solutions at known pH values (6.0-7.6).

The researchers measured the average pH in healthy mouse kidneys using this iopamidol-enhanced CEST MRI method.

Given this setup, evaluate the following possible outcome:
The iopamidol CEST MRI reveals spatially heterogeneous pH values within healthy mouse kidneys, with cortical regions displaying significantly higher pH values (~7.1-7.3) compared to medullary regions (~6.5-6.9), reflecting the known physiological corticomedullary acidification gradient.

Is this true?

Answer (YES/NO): NO